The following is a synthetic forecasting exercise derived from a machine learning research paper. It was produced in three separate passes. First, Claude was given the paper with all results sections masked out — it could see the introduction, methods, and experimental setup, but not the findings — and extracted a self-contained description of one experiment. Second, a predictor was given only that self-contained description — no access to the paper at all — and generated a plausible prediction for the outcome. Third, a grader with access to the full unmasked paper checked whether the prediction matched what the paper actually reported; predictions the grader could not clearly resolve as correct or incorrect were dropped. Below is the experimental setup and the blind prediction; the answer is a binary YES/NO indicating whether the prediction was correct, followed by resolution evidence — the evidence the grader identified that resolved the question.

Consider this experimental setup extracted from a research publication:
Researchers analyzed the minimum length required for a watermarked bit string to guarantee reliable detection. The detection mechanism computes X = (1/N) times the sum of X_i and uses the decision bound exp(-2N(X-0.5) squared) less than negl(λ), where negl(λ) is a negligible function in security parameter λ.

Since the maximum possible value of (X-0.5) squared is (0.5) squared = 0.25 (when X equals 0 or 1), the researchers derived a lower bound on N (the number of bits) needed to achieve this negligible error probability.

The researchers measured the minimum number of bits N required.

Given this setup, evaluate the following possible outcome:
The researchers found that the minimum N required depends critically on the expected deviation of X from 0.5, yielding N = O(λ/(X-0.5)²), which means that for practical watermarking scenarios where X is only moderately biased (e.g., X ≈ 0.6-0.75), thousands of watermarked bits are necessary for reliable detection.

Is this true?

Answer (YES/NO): NO